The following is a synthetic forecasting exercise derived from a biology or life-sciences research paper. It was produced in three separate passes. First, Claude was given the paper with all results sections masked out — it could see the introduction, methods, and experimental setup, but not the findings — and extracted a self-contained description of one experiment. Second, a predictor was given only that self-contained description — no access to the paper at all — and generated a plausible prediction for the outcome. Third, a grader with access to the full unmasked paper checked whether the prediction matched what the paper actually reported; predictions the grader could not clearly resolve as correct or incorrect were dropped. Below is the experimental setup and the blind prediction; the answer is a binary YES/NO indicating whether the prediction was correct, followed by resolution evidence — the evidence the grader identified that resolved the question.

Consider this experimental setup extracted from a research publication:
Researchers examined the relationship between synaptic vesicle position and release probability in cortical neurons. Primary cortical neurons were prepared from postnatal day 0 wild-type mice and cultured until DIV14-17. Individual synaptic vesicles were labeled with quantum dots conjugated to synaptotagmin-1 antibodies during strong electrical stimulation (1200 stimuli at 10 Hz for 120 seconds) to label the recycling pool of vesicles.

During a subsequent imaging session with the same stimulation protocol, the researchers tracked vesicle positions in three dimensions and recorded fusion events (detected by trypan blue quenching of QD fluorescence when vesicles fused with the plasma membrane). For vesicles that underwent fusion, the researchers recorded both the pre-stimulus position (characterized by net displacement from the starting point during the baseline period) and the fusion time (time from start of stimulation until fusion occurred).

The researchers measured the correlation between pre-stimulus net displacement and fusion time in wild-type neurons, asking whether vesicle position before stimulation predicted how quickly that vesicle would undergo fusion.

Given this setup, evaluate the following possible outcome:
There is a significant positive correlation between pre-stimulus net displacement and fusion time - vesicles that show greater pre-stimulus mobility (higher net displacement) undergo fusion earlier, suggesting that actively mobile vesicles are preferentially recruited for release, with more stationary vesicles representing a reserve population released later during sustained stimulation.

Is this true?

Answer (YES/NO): NO